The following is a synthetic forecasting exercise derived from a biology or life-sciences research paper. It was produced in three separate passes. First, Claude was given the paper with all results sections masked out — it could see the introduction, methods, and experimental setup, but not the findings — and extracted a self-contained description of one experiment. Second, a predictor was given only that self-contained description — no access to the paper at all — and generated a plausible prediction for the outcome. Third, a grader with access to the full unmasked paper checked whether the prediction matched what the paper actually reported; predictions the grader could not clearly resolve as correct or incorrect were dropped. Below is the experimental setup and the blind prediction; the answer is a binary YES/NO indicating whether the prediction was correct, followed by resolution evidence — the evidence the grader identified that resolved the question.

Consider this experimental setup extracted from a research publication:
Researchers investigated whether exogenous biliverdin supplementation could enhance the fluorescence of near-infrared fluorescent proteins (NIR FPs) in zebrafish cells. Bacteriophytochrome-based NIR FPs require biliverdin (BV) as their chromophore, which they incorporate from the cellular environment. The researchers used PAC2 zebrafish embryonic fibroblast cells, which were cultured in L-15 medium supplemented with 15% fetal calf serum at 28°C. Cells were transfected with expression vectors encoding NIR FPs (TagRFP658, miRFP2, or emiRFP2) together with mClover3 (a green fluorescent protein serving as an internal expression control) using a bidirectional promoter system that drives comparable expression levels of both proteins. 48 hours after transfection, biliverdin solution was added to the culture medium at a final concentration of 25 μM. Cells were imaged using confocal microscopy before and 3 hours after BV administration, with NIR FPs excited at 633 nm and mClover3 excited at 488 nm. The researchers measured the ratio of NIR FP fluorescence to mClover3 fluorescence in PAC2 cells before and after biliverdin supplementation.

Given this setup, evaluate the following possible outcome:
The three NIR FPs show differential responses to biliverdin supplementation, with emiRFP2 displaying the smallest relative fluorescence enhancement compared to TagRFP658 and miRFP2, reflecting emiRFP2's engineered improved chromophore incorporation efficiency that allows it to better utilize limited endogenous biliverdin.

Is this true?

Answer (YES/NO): NO